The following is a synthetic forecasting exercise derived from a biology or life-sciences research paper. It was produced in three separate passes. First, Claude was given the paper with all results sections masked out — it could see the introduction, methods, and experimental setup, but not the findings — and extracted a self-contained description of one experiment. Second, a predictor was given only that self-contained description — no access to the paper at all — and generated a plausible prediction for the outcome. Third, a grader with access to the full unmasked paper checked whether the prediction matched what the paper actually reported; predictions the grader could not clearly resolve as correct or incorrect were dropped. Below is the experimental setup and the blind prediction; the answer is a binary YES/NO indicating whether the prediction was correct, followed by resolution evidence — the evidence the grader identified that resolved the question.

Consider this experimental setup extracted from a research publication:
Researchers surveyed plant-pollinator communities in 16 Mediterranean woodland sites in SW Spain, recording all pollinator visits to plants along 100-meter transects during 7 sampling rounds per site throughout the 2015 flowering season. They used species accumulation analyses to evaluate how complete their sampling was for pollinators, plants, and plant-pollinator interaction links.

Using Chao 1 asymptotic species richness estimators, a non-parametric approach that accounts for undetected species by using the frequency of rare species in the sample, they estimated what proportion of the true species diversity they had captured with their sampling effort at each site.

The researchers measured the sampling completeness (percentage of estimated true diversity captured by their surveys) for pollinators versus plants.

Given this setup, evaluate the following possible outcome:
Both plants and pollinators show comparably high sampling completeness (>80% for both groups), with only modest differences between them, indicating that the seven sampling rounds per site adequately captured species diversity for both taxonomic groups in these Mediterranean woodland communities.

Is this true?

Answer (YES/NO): NO